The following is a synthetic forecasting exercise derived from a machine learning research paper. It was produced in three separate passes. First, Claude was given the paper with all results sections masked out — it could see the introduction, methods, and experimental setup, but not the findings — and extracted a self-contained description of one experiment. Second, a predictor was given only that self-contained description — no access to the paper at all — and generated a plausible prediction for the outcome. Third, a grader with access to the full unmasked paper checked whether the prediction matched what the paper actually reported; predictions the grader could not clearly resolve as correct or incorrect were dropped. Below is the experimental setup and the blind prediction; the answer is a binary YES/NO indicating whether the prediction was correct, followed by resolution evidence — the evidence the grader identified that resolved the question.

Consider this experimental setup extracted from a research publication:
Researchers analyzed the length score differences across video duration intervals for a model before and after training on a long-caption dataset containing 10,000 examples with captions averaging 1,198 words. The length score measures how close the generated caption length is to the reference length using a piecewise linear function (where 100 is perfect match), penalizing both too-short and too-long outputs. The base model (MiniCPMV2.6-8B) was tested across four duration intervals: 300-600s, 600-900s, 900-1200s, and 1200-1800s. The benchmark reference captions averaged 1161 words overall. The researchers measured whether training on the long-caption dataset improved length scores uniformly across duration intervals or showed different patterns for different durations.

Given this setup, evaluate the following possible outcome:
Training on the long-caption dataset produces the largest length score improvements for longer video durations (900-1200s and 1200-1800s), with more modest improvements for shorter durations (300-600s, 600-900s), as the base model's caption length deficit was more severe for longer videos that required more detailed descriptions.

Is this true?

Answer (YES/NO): NO